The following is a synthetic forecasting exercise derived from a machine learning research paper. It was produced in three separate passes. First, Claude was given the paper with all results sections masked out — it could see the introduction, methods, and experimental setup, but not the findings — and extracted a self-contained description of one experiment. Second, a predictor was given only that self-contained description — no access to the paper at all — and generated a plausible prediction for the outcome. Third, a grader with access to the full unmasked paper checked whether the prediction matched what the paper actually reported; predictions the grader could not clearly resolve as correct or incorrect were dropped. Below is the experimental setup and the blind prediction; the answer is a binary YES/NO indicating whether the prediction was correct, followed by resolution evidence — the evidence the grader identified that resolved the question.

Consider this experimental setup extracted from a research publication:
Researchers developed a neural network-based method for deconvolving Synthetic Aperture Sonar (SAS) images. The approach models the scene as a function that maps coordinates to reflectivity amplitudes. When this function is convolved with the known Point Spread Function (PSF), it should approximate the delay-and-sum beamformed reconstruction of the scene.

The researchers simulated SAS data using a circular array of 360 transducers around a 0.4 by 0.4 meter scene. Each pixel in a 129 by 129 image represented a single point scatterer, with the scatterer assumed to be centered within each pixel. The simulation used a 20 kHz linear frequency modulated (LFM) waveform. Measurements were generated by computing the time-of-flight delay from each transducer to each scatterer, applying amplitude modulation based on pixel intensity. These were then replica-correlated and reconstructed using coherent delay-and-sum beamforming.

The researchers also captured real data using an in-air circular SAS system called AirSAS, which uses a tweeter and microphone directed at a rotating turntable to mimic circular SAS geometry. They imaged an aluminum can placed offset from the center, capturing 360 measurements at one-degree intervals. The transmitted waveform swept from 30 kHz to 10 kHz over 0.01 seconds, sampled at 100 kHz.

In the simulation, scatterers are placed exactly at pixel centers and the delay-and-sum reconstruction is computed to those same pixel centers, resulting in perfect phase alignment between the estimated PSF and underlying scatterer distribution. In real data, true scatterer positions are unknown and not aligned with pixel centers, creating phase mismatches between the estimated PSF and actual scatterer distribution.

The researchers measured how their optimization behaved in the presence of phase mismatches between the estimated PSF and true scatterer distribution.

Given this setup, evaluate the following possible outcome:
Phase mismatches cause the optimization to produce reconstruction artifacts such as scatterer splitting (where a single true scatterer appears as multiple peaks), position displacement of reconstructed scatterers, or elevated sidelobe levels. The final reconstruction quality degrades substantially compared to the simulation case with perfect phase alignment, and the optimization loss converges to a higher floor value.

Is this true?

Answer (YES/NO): NO